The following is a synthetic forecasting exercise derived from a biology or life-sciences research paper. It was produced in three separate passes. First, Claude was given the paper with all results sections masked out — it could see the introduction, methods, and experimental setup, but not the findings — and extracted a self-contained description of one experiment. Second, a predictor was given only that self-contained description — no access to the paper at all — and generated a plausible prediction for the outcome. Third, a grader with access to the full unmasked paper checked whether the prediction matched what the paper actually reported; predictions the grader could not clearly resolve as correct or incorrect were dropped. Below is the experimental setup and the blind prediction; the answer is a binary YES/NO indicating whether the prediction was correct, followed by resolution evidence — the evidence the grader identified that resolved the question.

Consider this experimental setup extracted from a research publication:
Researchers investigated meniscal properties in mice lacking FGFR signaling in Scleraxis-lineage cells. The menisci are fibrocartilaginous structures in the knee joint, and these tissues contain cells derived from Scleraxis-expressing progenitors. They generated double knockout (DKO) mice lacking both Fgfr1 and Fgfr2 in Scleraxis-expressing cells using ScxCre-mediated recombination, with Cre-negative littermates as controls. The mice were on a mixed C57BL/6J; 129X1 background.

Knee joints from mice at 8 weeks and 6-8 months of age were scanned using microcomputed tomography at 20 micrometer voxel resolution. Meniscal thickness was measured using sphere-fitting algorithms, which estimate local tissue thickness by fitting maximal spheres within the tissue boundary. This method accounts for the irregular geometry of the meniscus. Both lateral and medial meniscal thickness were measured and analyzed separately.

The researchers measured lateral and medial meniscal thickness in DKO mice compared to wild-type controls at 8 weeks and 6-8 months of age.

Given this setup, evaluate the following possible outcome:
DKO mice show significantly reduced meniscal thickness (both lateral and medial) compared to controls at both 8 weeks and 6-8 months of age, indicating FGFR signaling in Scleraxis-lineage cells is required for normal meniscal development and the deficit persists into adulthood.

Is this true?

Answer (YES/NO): NO